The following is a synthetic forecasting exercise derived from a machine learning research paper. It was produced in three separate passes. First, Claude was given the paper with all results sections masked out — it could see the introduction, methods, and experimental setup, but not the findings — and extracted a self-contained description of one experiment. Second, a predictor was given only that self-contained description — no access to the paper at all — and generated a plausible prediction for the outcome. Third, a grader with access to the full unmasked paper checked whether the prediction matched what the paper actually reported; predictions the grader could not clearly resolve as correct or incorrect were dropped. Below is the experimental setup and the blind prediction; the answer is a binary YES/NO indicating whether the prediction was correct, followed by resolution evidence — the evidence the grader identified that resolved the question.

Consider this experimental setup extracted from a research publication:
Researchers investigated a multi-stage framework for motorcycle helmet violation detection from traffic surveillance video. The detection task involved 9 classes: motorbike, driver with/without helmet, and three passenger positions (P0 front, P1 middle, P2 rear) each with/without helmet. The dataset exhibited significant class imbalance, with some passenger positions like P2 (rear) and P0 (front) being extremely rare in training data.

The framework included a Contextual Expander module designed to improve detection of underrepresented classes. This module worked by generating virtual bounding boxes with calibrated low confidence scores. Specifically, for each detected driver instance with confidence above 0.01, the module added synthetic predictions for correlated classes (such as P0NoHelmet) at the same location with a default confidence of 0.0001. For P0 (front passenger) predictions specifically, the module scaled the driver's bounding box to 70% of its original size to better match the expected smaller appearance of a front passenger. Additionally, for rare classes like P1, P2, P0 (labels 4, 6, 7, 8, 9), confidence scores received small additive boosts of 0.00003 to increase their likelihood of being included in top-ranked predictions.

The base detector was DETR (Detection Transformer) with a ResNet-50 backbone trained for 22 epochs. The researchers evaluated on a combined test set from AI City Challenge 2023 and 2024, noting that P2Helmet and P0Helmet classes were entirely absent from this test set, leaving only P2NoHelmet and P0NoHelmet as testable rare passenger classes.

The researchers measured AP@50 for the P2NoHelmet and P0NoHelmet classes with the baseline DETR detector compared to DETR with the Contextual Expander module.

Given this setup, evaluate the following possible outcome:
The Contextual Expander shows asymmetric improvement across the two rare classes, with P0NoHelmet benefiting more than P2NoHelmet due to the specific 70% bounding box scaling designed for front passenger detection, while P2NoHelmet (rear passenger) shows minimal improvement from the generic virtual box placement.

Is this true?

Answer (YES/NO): NO